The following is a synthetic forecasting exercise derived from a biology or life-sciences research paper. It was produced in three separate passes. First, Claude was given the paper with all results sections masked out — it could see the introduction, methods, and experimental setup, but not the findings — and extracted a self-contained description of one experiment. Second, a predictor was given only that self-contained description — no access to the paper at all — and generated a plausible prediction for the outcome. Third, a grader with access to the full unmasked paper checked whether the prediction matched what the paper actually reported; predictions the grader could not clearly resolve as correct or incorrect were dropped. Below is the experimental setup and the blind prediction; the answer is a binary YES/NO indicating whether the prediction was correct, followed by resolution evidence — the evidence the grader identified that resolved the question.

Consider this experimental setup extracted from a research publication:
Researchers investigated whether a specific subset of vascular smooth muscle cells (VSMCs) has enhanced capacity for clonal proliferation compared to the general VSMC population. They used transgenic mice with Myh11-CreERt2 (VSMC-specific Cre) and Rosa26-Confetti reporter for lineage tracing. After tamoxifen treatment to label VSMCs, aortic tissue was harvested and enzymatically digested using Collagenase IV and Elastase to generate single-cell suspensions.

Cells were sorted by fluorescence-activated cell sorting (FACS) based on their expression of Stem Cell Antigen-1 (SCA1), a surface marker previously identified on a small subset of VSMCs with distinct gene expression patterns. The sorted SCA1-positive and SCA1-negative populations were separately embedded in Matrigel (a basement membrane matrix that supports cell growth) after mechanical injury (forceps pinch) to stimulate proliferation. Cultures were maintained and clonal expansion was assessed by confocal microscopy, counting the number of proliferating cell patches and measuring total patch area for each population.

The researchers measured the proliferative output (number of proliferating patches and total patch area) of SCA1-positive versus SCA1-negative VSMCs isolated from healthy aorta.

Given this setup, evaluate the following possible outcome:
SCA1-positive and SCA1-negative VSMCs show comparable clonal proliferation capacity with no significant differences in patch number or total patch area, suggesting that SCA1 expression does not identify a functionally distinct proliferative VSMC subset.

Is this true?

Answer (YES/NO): NO